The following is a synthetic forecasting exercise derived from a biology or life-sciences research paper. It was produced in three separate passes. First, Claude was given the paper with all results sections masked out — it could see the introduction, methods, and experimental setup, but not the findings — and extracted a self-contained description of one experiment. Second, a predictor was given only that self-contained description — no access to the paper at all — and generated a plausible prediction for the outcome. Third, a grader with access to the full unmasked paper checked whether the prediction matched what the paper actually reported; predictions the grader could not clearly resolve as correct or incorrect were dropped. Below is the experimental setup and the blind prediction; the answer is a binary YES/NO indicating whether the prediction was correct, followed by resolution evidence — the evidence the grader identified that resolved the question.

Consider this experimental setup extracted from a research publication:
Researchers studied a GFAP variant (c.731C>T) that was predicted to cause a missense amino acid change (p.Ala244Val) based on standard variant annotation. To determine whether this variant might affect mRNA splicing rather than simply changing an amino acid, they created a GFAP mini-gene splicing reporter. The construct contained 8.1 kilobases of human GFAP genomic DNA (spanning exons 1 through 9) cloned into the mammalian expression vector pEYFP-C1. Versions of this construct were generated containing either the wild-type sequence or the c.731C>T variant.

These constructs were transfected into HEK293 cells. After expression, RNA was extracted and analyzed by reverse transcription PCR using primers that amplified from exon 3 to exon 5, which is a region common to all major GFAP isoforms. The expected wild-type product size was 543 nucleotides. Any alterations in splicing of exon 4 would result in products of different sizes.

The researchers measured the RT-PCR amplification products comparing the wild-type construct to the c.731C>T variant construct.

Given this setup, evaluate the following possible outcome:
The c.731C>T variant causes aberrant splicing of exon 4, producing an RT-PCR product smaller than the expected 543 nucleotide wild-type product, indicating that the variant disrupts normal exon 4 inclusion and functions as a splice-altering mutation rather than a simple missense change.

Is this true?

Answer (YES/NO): YES